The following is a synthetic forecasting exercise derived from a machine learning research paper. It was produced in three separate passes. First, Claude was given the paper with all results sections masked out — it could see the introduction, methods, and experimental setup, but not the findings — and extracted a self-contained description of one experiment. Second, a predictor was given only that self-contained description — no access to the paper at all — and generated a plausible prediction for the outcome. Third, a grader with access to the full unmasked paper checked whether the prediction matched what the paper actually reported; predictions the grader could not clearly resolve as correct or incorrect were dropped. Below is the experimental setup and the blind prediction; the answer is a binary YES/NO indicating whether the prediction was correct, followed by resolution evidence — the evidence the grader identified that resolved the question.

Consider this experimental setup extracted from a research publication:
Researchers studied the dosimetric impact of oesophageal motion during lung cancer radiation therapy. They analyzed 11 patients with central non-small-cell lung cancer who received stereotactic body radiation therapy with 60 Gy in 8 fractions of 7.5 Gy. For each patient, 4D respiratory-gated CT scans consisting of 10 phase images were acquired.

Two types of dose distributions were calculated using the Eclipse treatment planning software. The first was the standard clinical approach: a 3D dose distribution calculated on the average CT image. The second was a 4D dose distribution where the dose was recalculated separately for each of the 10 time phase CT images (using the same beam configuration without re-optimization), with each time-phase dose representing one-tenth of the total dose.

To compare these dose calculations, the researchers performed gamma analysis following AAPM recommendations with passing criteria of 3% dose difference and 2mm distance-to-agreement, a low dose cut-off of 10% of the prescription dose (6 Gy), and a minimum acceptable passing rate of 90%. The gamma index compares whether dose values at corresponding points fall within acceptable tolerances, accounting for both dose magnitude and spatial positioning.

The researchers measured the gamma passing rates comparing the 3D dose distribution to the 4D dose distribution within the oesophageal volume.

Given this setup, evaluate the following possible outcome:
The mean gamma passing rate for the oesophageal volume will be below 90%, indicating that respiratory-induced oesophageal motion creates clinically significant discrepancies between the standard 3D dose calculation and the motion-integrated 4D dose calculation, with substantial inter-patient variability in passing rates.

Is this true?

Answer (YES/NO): YES